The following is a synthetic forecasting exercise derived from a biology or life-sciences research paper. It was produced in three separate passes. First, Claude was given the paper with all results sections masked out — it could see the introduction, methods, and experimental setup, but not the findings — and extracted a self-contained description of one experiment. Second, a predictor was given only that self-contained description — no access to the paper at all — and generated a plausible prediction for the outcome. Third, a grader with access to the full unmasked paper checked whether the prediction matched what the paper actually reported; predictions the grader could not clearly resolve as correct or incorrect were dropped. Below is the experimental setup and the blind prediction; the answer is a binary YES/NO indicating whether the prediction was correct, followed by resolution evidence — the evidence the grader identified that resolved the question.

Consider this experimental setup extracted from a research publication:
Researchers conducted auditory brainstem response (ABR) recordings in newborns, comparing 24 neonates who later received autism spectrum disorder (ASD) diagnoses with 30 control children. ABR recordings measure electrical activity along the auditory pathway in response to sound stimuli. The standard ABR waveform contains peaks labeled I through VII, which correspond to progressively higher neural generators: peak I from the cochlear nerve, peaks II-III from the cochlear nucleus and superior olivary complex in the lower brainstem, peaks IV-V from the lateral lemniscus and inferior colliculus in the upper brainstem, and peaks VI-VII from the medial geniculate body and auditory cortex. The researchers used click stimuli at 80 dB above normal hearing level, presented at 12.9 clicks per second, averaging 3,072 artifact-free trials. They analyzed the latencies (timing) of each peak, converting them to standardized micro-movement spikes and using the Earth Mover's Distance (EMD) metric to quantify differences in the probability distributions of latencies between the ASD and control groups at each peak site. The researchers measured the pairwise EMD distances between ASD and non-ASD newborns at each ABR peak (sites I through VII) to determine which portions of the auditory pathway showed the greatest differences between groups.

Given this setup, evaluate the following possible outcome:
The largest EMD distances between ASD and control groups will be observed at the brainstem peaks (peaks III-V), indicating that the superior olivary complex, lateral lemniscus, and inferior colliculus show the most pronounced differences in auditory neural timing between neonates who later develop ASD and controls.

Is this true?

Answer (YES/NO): NO